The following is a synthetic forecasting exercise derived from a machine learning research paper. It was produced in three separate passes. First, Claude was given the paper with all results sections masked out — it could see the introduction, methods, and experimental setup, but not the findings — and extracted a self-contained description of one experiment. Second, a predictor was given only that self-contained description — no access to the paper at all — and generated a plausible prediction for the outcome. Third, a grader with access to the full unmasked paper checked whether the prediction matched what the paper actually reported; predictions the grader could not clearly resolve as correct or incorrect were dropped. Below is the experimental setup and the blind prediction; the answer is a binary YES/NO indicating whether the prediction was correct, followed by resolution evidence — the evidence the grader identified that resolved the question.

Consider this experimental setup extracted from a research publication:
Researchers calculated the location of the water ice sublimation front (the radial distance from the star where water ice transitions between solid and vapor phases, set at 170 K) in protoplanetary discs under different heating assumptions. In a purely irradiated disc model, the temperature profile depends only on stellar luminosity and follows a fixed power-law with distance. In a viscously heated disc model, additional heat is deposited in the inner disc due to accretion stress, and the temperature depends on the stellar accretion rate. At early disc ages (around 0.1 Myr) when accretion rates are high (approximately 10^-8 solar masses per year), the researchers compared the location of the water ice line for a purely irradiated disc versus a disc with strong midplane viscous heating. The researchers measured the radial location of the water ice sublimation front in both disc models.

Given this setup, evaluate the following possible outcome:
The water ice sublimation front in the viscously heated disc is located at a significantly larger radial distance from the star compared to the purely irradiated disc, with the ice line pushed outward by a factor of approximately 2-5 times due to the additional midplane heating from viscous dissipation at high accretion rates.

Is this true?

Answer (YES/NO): NO